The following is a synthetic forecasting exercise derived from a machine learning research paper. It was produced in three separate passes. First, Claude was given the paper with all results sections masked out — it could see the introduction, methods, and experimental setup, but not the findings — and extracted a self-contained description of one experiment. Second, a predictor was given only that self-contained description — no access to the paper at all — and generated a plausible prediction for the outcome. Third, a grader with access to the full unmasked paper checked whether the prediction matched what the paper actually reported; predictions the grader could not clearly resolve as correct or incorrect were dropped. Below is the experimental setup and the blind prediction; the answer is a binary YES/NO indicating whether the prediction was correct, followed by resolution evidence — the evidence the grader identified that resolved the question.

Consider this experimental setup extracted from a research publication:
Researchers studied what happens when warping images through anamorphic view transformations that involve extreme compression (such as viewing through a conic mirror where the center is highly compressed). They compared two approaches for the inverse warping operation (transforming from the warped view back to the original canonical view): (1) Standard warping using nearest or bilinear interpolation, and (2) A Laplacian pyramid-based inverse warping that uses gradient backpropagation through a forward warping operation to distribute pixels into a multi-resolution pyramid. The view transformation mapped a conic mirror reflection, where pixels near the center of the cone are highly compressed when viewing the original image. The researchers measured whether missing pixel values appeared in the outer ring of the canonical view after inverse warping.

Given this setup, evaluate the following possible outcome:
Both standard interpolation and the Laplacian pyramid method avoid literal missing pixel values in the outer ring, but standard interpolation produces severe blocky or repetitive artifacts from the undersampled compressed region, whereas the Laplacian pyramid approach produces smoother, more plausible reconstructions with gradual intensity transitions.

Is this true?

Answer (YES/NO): NO